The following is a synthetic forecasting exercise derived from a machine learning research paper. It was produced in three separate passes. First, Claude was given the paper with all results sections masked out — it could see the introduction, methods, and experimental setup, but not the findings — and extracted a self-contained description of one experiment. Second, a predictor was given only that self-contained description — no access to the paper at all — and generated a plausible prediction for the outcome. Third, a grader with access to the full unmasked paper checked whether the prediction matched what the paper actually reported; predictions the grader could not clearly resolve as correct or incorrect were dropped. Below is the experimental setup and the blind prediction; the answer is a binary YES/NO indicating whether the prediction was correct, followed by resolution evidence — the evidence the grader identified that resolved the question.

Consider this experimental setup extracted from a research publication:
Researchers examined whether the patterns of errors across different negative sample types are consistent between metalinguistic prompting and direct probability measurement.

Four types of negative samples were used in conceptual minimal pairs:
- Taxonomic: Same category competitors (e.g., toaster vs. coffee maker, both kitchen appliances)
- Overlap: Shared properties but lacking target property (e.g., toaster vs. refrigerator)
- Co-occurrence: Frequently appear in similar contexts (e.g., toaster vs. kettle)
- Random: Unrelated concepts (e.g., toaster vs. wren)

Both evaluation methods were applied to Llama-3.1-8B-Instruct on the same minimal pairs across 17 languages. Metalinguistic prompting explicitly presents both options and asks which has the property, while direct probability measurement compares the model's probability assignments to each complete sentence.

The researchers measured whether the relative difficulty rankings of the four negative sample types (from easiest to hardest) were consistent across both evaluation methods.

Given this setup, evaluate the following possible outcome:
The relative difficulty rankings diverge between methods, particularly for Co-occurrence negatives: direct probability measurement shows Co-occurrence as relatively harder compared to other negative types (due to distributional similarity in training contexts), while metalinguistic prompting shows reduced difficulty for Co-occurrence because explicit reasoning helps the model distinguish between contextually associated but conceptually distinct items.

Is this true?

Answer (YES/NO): NO